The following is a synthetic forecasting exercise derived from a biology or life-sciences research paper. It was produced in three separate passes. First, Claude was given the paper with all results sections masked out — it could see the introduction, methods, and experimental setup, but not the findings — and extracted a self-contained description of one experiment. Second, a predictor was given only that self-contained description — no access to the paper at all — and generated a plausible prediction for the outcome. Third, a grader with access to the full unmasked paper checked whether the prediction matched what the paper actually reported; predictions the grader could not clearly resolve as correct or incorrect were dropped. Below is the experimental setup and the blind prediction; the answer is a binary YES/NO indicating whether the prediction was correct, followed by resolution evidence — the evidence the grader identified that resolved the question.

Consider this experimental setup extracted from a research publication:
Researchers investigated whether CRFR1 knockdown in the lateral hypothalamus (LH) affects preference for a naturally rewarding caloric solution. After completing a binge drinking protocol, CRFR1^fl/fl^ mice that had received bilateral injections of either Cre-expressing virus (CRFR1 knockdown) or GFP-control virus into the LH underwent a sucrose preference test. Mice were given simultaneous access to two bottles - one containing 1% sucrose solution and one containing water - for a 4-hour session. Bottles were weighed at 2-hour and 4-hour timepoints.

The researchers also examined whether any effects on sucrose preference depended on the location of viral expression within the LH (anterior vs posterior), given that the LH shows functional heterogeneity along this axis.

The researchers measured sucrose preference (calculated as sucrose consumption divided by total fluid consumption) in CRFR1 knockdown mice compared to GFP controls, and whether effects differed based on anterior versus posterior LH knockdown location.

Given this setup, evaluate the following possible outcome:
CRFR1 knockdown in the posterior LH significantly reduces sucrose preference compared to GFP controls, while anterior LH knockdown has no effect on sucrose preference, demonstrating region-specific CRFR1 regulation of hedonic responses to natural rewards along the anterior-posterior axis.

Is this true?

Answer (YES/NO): NO